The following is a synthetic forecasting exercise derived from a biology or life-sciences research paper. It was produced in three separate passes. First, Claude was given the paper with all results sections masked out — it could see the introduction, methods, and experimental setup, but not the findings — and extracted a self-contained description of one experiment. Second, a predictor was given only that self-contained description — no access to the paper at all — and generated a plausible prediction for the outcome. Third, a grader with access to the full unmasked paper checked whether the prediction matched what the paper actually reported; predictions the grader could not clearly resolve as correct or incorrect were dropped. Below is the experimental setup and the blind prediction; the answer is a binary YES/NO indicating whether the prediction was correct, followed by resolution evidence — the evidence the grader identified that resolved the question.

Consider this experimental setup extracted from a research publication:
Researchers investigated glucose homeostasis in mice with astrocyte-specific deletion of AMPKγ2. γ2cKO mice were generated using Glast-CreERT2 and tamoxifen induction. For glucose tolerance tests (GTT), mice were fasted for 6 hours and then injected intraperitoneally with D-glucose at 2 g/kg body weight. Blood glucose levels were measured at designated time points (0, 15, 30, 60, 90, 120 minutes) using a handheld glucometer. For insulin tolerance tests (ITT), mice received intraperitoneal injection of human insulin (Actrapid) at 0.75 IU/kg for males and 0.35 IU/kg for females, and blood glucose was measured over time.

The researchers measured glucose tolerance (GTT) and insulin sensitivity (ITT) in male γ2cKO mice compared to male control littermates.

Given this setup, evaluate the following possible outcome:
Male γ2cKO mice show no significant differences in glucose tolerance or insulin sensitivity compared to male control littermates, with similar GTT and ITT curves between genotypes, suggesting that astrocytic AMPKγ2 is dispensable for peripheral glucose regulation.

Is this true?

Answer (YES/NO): NO